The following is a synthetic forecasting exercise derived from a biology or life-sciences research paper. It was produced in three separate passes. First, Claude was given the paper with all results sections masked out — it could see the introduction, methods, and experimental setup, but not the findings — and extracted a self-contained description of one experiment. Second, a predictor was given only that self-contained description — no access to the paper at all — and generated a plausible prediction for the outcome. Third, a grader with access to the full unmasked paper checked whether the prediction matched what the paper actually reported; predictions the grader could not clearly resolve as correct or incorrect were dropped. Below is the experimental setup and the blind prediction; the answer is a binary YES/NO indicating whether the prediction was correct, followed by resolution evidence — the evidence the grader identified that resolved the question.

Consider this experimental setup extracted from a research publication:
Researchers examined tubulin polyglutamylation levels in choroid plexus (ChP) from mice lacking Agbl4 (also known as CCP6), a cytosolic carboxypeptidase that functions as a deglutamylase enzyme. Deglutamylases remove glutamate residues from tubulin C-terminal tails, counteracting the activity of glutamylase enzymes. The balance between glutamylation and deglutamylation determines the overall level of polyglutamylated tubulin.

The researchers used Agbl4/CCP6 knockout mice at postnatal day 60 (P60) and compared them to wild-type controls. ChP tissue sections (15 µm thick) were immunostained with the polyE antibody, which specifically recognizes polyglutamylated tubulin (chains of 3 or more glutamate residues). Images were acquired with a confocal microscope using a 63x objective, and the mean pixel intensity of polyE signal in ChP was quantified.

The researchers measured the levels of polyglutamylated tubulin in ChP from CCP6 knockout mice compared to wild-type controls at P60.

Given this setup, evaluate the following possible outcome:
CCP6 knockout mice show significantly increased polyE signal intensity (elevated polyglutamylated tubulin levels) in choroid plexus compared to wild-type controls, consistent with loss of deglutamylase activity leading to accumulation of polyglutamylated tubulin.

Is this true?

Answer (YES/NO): NO